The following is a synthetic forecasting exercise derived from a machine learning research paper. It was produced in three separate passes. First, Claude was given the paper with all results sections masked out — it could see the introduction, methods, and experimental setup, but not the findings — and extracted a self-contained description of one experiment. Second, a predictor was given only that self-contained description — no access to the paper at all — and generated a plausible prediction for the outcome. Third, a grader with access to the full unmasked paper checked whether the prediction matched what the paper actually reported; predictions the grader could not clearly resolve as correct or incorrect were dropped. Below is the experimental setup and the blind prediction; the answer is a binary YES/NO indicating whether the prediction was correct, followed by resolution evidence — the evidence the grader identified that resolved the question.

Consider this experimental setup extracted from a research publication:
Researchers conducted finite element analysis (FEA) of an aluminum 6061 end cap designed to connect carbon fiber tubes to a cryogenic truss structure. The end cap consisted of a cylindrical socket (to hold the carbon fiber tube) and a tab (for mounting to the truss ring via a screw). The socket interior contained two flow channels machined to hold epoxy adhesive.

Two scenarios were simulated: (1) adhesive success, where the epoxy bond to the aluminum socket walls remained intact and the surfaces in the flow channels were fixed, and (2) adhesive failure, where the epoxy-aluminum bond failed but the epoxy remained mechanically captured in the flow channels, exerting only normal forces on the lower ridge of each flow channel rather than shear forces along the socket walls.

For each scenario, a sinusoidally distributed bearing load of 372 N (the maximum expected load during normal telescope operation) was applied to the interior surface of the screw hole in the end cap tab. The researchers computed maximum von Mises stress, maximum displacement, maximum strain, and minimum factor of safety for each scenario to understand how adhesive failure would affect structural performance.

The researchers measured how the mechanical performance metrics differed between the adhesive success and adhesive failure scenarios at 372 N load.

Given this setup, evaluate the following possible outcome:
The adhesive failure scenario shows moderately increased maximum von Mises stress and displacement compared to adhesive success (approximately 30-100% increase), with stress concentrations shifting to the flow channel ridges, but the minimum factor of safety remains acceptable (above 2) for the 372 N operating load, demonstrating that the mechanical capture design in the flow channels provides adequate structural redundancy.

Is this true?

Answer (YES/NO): NO